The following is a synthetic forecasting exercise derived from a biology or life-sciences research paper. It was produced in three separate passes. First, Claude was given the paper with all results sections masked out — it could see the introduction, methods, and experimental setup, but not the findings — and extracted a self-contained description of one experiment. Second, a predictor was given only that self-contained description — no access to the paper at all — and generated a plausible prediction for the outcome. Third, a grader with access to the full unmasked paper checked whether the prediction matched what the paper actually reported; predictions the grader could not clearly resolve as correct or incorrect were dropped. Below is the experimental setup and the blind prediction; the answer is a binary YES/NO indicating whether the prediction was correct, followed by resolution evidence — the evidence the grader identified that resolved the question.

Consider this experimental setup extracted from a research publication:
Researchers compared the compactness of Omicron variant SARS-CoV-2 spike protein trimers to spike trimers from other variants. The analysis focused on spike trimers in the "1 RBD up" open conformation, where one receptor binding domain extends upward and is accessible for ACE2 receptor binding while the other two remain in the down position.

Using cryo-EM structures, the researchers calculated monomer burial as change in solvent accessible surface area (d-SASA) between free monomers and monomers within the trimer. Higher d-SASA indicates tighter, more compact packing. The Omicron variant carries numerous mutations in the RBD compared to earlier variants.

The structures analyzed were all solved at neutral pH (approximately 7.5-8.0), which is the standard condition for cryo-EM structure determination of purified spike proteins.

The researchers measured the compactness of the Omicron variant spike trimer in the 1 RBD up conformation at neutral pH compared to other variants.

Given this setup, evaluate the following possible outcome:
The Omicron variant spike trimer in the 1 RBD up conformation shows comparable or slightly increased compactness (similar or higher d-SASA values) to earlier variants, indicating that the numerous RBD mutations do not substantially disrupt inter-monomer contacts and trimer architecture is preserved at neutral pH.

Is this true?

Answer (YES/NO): NO